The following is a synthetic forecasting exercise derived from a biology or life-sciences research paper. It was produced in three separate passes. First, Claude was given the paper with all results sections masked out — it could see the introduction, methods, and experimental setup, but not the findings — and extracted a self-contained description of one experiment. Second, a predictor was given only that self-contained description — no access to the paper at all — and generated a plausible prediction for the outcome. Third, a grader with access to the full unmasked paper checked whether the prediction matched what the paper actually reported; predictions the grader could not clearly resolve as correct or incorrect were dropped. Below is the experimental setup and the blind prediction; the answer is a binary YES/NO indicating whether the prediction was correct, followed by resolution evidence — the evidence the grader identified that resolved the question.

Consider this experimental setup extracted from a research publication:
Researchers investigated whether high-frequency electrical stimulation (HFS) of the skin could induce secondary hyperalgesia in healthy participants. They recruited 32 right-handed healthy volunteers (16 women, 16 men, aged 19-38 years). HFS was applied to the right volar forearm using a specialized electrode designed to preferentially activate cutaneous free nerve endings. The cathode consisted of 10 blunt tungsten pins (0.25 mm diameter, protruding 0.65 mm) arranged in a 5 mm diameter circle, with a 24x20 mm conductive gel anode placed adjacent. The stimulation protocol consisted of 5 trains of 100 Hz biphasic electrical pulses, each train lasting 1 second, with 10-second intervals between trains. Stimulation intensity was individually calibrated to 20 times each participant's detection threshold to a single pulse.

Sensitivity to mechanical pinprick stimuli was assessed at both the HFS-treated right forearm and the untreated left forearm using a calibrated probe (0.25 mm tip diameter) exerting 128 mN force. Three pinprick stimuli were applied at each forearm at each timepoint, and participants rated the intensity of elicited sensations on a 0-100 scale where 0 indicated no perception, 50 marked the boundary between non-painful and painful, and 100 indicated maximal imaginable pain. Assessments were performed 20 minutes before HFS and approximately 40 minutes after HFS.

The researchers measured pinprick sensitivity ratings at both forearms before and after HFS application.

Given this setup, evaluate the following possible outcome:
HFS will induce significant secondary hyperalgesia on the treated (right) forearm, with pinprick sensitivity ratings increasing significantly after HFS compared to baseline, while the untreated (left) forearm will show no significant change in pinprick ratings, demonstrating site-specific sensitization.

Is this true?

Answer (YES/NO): NO